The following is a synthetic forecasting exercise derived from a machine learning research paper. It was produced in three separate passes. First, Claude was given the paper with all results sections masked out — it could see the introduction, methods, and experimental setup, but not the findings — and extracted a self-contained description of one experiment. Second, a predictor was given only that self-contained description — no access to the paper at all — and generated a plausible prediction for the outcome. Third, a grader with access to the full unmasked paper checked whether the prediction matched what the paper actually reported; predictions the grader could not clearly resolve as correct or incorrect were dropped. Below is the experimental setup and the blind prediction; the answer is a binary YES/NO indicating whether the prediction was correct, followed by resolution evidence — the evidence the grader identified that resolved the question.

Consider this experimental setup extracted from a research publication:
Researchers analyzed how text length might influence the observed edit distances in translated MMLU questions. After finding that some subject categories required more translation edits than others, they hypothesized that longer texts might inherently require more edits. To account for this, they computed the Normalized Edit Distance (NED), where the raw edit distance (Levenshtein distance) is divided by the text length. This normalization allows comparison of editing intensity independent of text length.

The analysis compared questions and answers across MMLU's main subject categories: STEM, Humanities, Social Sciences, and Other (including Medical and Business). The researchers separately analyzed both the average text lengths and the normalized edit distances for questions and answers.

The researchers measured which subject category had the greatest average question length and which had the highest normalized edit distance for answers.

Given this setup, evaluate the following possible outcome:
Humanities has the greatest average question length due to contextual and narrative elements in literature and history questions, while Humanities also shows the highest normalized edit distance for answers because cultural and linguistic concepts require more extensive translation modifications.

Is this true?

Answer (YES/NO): NO